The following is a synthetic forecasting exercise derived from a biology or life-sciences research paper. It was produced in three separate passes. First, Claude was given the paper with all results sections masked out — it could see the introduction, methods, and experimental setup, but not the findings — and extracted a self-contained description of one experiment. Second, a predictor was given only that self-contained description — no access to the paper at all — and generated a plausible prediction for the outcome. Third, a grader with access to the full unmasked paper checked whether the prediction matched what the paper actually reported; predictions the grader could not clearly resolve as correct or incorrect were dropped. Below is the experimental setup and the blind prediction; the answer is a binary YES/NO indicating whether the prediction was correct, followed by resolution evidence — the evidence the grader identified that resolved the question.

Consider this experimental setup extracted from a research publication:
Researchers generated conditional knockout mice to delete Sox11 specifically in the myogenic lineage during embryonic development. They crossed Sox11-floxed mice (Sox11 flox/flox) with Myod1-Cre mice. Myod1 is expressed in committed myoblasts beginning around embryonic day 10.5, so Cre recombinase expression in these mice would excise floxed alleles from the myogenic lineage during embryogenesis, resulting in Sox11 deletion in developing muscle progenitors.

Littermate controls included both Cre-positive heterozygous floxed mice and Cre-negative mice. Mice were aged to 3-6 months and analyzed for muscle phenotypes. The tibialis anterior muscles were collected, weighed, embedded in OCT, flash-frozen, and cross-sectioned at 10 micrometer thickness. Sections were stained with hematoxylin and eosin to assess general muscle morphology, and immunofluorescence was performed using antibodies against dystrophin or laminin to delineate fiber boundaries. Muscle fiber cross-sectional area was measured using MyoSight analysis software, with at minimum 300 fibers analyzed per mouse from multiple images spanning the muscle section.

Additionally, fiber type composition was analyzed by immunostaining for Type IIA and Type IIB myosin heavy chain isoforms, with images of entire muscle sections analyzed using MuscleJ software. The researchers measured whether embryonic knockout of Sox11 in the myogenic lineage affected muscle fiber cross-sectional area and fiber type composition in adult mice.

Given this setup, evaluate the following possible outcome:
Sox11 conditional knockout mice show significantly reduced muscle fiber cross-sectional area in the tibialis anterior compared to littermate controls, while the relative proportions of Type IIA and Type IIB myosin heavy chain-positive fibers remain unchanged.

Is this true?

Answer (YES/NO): NO